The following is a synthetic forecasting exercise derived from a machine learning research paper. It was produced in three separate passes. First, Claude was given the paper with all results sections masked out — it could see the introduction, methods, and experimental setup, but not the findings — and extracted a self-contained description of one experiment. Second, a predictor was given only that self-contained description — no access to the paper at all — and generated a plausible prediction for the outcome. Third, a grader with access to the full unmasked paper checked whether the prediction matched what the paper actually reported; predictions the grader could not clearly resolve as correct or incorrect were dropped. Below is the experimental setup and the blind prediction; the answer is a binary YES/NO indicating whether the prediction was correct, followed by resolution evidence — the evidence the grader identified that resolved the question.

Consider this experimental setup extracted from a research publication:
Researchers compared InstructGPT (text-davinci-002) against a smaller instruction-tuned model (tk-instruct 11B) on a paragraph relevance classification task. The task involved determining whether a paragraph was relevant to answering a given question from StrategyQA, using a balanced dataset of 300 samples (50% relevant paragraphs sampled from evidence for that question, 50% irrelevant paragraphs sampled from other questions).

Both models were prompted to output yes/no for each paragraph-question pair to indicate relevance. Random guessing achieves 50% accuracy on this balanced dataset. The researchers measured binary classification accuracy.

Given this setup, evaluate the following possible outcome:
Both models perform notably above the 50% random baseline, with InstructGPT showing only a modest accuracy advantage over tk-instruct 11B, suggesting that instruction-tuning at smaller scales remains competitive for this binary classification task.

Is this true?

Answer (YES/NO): NO